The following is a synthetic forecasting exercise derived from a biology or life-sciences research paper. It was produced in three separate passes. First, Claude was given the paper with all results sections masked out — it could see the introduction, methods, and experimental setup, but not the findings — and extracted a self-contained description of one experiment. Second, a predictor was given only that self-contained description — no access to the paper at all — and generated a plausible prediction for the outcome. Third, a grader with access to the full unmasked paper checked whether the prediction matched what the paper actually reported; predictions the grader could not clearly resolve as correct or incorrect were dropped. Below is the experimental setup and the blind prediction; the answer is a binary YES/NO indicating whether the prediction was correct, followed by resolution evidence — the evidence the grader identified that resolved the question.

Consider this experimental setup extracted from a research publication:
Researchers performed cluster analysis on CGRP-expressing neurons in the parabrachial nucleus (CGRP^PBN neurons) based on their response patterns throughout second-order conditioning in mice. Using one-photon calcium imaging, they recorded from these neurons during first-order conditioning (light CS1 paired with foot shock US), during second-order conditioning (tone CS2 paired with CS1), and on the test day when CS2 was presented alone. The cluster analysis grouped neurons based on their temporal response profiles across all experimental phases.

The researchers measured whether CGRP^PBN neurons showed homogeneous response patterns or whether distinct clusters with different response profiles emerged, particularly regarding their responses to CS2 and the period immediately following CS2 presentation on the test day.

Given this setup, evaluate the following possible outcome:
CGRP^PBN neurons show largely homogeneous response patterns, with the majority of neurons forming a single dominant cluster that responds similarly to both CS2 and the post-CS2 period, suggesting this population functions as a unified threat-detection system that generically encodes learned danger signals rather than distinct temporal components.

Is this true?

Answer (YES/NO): NO